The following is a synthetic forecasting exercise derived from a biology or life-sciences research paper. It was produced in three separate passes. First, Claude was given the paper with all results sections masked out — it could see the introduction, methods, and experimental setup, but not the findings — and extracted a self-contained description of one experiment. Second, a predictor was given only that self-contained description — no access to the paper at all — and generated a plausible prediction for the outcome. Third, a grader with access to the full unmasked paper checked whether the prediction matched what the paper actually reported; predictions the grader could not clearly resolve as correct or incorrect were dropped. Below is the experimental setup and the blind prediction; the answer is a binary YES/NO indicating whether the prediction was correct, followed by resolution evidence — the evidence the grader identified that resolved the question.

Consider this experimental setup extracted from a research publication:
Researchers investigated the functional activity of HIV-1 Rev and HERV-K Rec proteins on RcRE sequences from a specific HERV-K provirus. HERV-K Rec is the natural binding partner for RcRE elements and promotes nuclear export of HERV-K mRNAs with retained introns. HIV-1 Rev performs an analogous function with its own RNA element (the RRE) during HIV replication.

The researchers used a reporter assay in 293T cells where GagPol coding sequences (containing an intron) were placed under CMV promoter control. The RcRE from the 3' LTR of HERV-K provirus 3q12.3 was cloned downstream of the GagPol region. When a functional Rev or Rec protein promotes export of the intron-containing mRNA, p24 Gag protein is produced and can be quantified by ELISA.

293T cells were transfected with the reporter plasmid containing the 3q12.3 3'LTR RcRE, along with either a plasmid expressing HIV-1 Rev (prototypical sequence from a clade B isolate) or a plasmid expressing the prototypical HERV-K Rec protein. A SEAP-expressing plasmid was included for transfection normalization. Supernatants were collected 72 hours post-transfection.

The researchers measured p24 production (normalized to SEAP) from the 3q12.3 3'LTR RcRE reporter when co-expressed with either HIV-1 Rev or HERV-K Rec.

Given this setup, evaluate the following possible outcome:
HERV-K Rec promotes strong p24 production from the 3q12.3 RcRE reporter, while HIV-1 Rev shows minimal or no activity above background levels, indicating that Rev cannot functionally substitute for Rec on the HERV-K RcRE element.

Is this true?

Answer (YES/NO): NO